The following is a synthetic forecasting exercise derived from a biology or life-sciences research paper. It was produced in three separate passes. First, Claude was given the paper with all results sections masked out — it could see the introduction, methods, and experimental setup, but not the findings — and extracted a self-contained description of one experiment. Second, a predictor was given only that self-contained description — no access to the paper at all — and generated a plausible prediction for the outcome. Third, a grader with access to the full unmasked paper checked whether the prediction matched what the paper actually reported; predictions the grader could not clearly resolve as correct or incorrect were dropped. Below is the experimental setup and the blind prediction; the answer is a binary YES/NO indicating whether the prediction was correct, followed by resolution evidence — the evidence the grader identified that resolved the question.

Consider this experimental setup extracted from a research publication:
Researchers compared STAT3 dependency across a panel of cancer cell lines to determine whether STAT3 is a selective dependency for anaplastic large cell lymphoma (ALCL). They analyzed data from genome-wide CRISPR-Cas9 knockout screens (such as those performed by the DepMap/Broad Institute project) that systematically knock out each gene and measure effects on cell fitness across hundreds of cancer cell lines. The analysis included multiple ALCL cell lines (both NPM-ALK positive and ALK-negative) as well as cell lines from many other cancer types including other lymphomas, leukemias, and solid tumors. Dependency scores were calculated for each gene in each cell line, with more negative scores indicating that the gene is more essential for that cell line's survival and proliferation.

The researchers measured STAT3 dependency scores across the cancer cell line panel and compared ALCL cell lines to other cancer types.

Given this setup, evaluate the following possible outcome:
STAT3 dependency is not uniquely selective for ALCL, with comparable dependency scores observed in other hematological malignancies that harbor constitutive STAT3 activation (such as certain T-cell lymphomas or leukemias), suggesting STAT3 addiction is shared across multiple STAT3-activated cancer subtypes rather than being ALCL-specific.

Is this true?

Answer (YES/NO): NO